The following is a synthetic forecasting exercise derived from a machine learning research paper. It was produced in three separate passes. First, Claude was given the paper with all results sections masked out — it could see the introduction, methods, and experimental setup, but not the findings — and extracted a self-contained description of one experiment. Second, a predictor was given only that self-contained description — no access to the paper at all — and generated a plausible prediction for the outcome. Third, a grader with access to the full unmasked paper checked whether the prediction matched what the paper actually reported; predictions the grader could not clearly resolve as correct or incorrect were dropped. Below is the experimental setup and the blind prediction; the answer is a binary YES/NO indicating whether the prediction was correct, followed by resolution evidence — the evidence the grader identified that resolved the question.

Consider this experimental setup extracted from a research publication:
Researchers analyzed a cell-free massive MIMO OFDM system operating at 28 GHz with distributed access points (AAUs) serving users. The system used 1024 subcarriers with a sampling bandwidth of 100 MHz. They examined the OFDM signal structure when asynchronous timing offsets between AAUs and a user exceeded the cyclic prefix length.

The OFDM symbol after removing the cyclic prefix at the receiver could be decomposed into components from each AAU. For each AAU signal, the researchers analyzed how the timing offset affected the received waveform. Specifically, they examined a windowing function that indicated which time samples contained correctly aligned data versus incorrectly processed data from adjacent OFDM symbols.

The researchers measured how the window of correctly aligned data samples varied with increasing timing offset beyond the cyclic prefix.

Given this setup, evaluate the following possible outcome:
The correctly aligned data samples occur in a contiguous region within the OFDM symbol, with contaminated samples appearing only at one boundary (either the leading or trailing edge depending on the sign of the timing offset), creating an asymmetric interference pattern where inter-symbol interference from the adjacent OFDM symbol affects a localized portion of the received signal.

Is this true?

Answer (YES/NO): YES